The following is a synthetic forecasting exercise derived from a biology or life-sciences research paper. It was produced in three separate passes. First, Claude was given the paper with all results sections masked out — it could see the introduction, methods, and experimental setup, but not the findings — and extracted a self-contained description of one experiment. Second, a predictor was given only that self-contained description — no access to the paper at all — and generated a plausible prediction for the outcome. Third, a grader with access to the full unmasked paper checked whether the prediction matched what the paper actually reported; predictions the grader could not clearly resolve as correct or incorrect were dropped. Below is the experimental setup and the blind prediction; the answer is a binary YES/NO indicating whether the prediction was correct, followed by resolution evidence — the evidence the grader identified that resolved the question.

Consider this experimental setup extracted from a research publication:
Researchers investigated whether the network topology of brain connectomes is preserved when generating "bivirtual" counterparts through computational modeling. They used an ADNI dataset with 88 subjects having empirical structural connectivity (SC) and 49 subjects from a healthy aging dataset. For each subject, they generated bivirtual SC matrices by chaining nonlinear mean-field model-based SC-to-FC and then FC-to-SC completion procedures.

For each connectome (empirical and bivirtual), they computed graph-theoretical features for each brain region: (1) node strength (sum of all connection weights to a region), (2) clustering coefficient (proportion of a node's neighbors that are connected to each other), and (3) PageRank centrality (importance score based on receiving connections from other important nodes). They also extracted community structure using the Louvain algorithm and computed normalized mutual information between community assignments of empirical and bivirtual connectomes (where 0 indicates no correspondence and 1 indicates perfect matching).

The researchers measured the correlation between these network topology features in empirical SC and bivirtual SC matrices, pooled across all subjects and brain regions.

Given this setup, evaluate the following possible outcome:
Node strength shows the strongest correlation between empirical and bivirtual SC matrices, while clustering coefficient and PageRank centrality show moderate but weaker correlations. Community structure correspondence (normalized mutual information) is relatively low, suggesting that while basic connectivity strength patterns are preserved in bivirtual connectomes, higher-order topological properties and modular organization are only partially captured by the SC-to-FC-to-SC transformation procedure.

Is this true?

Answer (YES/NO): NO